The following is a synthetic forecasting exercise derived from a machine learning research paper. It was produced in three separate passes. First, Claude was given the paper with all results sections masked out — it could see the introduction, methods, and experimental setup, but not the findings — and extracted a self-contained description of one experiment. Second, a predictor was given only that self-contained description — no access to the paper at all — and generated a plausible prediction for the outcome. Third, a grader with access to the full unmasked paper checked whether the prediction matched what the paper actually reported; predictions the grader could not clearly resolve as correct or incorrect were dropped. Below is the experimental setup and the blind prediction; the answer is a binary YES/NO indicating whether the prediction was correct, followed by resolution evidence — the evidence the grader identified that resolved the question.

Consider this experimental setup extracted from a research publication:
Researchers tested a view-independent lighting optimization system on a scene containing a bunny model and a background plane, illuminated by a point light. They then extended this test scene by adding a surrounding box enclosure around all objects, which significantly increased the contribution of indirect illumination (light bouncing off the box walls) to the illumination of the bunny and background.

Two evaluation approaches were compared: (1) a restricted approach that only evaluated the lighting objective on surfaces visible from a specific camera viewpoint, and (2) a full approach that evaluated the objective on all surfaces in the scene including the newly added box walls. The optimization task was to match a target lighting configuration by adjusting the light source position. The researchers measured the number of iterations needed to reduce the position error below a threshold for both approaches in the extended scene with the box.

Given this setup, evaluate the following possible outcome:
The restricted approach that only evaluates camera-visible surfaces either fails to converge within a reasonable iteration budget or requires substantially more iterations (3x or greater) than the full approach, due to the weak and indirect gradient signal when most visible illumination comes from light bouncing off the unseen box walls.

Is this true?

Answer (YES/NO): NO